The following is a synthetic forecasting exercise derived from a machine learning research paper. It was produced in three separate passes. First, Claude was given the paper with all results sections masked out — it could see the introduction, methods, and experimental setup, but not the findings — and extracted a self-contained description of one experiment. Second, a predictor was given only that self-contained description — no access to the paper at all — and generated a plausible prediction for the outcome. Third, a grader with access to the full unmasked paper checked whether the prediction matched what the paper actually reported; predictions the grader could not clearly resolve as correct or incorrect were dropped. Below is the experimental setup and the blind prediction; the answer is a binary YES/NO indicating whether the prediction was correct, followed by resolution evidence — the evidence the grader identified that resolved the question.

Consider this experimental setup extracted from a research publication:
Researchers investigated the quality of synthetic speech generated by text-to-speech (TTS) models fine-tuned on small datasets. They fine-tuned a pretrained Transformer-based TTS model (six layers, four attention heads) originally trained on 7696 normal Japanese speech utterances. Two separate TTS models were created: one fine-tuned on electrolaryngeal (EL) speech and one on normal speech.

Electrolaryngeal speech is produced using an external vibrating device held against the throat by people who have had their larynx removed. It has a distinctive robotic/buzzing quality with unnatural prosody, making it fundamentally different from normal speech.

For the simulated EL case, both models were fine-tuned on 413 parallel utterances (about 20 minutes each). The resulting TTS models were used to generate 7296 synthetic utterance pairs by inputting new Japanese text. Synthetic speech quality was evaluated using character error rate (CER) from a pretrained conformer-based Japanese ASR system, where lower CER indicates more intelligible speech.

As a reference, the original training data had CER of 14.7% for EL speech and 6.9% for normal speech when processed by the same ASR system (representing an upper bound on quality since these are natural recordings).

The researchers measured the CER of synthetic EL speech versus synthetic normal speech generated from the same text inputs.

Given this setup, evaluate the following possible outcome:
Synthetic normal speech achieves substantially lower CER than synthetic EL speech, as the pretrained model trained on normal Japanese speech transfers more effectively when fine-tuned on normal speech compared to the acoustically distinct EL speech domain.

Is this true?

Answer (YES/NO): YES